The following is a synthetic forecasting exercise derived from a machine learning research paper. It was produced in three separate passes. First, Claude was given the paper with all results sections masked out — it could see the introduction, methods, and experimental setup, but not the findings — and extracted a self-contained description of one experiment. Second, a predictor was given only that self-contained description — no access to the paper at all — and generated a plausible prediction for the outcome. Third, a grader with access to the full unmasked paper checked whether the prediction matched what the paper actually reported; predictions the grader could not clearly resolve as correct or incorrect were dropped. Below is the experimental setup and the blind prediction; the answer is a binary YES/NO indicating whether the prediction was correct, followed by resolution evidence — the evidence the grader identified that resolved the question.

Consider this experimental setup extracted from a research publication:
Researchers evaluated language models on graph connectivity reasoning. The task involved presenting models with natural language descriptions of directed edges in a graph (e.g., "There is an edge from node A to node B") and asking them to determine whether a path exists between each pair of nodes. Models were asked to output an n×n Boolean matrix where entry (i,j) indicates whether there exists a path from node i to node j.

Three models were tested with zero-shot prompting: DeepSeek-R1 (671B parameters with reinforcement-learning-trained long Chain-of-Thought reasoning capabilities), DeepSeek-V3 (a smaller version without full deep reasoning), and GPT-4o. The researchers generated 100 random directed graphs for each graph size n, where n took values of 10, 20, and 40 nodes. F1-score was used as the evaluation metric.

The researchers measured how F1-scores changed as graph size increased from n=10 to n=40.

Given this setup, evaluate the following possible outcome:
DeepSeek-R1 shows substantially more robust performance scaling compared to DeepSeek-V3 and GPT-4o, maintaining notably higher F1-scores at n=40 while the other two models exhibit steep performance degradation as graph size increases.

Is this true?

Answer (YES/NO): NO